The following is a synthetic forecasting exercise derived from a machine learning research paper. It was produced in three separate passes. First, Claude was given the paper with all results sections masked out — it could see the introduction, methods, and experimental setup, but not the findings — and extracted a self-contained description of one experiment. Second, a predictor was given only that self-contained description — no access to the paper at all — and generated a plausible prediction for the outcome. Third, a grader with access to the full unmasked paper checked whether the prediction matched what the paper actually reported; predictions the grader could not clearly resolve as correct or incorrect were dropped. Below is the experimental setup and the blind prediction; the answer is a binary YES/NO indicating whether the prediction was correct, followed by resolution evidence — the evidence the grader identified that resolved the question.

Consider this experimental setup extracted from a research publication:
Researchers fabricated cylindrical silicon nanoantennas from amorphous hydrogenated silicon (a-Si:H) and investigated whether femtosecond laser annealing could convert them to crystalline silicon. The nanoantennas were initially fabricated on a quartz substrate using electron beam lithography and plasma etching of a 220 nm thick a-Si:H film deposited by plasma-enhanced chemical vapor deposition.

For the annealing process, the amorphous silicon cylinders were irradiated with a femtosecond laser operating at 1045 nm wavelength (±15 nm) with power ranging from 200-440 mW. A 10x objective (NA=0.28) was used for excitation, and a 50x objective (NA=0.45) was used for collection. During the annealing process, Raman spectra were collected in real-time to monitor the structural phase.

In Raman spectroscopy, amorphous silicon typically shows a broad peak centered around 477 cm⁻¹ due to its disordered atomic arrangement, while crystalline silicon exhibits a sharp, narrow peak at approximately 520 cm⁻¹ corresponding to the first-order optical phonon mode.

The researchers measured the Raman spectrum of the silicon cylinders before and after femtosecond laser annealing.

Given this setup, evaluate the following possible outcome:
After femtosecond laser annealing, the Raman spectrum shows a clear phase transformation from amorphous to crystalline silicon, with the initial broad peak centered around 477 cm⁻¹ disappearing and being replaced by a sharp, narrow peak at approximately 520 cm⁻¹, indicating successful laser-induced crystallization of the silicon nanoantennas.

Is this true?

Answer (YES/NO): YES